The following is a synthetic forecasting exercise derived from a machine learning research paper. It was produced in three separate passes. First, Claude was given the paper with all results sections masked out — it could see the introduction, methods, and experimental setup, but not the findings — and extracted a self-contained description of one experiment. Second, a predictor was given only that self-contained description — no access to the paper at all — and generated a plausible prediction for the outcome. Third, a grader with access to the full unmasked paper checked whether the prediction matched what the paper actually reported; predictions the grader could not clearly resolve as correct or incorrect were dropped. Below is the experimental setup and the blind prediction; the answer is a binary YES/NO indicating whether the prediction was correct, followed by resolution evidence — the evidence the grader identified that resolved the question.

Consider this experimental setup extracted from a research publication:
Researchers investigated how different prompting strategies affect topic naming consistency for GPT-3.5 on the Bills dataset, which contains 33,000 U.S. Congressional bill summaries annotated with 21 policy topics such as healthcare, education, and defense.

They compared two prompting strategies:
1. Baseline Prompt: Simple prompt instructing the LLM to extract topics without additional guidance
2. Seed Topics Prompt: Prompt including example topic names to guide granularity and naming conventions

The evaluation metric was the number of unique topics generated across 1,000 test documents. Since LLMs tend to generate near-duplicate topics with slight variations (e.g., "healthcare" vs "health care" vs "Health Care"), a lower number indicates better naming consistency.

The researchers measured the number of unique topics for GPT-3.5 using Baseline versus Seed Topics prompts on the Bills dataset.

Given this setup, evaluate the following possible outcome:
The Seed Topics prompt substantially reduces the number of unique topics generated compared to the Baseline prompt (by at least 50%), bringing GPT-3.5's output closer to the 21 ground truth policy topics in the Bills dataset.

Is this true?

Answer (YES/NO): NO